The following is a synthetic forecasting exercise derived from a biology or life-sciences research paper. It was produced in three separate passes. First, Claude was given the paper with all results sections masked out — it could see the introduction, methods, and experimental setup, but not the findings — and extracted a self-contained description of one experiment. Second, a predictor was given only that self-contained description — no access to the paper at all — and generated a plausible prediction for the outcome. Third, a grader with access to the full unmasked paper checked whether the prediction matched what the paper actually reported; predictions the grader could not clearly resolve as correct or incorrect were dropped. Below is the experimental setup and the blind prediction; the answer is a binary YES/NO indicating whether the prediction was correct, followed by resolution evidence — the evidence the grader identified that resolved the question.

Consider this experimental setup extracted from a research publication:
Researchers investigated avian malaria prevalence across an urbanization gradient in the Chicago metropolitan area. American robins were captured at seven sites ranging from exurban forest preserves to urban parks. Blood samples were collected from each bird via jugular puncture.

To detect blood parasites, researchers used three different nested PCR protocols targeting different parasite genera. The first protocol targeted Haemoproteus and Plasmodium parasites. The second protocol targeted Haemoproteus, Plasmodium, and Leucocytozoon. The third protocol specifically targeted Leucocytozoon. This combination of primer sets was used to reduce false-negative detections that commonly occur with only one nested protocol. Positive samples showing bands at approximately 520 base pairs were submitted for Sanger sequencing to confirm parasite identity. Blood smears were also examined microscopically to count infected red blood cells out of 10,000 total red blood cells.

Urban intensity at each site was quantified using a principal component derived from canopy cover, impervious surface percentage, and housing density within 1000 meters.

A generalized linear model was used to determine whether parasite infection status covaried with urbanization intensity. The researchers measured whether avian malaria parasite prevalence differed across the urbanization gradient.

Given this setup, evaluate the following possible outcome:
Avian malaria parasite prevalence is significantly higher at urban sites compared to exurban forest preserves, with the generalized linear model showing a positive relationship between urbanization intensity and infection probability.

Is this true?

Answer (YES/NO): YES